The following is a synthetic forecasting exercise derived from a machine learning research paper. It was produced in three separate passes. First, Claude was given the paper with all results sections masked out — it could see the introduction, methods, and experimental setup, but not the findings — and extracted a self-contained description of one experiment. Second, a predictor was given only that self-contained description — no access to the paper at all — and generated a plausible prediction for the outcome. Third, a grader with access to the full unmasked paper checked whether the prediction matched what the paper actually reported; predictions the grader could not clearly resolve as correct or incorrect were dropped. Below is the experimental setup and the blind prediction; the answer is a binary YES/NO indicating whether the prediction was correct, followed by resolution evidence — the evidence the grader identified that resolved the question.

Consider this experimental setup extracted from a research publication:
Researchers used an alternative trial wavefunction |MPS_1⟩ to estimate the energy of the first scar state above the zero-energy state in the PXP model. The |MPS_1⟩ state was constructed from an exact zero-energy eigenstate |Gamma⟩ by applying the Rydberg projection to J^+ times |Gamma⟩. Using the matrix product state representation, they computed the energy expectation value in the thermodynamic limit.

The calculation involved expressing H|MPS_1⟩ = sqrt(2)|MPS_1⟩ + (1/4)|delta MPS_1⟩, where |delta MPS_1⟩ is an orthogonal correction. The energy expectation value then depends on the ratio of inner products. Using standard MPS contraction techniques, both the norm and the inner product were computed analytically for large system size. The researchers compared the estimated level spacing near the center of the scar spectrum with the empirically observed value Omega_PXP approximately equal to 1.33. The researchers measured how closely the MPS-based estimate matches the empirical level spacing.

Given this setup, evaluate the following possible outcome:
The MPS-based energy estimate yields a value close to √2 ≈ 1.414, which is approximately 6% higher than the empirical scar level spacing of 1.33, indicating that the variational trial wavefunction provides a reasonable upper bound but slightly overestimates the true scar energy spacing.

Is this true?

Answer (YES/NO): NO